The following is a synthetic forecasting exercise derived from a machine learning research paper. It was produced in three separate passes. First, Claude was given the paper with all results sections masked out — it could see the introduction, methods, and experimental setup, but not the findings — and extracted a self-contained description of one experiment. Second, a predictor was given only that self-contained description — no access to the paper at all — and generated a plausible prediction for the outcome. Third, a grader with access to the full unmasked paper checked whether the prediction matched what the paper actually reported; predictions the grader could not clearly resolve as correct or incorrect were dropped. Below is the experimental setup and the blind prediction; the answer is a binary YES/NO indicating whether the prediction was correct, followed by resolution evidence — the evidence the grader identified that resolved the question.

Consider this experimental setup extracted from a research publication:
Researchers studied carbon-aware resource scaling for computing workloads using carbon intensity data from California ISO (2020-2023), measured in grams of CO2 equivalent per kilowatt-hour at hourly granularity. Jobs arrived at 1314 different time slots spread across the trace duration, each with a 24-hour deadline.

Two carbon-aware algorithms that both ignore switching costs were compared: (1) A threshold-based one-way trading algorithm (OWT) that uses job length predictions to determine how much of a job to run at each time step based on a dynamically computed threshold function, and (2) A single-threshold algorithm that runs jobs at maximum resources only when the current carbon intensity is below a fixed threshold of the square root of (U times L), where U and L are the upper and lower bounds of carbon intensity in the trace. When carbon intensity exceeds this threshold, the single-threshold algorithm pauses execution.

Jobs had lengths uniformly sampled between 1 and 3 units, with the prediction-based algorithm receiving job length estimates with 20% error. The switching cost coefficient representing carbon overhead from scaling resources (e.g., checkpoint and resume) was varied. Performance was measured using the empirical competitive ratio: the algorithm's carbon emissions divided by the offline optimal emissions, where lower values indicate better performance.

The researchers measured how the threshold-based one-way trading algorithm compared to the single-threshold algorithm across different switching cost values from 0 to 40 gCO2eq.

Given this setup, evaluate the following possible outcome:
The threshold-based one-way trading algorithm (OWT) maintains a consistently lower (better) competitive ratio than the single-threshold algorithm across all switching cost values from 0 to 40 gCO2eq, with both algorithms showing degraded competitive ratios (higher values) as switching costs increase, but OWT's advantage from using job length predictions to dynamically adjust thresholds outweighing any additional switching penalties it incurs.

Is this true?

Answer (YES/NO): YES